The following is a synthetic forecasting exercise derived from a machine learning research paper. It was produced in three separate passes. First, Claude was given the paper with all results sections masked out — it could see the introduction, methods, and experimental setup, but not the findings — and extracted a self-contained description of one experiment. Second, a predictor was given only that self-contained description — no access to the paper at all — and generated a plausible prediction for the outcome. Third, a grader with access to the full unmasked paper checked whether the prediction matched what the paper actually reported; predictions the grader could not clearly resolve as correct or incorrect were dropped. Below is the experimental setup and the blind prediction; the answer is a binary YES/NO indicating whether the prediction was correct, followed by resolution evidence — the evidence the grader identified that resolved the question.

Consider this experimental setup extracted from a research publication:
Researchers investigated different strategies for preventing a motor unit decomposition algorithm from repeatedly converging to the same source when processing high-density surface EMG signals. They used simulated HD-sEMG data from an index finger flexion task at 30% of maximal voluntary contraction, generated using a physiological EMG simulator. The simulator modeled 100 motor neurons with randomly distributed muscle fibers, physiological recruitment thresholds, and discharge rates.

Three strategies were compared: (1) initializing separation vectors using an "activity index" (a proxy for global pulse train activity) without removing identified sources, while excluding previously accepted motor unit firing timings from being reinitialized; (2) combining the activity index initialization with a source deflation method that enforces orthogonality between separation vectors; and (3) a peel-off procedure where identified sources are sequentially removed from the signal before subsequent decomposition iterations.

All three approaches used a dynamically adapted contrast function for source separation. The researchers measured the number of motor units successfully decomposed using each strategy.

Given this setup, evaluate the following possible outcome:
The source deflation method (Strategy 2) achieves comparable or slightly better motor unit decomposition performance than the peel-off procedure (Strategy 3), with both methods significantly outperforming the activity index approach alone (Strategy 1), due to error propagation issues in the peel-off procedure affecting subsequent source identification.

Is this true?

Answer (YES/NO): NO